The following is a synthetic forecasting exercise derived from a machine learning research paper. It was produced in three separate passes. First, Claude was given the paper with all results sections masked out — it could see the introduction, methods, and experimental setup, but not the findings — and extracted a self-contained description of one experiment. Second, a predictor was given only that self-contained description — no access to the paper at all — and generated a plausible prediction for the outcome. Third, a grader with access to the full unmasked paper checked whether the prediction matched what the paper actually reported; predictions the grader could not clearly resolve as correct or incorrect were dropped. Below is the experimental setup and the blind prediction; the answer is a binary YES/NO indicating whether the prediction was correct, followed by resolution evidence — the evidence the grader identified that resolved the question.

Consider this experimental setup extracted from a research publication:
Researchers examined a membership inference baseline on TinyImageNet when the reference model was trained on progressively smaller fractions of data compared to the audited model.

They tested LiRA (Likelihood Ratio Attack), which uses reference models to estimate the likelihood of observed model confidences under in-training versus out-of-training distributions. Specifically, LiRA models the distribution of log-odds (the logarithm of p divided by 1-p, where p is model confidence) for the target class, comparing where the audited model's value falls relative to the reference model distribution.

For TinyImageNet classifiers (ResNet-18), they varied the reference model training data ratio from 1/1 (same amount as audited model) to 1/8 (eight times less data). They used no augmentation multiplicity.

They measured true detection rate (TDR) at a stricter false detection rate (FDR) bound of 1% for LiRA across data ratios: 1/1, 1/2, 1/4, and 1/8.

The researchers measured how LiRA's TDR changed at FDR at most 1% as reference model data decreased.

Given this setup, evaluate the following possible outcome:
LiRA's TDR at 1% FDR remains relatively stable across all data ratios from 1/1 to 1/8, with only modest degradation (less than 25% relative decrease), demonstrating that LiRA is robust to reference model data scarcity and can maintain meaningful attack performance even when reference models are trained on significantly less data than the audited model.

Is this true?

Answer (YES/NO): NO